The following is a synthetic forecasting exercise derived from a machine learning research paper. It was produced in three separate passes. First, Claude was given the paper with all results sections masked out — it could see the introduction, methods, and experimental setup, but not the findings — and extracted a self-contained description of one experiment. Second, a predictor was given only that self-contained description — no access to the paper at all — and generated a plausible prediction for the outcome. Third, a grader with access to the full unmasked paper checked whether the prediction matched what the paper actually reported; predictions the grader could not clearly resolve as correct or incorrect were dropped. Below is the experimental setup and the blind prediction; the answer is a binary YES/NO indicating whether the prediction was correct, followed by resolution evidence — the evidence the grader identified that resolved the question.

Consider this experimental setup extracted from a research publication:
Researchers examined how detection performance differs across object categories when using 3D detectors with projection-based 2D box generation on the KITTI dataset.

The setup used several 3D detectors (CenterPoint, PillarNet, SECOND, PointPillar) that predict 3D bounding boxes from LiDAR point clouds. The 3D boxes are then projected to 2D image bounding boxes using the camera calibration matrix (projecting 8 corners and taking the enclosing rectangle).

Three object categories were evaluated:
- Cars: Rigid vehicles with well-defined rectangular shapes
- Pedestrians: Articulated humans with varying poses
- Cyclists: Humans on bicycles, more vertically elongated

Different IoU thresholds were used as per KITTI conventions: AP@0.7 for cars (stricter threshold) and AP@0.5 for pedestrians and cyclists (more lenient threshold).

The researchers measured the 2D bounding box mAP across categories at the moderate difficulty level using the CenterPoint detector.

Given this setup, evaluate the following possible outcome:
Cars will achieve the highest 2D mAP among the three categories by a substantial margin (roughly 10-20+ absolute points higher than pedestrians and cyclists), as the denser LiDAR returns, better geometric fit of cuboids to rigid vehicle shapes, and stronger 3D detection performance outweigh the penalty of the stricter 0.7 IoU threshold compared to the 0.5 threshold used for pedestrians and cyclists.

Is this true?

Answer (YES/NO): YES